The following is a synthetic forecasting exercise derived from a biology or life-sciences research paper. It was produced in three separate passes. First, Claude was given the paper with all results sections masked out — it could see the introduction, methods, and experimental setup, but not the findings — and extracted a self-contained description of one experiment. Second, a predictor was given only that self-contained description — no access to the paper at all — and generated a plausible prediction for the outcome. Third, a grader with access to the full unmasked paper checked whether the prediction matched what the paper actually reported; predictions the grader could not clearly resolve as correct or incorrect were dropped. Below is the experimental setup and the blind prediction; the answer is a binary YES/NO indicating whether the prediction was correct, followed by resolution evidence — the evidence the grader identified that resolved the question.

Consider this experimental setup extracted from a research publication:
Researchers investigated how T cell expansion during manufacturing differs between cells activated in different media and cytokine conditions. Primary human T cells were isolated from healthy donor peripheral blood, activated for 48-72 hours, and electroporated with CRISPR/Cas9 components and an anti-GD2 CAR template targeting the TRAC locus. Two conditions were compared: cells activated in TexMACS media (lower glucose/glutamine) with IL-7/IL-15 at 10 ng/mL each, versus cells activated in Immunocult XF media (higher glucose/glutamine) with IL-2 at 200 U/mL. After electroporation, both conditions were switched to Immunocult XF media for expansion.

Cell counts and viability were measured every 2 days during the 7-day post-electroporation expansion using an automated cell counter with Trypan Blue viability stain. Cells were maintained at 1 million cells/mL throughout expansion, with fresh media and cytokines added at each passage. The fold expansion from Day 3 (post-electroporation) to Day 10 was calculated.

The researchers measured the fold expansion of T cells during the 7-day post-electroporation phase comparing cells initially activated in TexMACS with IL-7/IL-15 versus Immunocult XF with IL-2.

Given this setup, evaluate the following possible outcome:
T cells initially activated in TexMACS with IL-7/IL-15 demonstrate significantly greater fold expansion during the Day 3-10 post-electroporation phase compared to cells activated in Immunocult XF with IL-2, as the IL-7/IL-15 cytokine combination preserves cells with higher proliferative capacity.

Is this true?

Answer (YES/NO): NO